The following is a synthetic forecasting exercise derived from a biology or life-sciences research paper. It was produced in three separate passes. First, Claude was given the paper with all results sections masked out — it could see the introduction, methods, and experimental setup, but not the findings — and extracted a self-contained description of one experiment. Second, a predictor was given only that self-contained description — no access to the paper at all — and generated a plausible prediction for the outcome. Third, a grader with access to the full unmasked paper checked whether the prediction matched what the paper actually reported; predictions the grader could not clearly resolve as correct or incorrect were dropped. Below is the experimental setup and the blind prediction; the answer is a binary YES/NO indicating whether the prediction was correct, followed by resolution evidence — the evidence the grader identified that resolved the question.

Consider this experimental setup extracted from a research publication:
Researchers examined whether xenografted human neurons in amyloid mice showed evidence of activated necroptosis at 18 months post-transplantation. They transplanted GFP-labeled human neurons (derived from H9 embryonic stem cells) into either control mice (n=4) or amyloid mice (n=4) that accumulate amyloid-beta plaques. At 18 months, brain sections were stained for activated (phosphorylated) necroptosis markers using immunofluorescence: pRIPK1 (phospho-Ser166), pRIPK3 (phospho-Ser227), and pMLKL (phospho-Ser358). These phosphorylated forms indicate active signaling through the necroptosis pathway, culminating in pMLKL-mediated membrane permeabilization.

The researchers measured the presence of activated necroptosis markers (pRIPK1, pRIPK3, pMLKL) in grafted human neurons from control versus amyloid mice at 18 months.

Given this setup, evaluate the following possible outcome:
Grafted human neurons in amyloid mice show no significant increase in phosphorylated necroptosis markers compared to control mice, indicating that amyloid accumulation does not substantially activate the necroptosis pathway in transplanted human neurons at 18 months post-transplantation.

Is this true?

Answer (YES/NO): NO